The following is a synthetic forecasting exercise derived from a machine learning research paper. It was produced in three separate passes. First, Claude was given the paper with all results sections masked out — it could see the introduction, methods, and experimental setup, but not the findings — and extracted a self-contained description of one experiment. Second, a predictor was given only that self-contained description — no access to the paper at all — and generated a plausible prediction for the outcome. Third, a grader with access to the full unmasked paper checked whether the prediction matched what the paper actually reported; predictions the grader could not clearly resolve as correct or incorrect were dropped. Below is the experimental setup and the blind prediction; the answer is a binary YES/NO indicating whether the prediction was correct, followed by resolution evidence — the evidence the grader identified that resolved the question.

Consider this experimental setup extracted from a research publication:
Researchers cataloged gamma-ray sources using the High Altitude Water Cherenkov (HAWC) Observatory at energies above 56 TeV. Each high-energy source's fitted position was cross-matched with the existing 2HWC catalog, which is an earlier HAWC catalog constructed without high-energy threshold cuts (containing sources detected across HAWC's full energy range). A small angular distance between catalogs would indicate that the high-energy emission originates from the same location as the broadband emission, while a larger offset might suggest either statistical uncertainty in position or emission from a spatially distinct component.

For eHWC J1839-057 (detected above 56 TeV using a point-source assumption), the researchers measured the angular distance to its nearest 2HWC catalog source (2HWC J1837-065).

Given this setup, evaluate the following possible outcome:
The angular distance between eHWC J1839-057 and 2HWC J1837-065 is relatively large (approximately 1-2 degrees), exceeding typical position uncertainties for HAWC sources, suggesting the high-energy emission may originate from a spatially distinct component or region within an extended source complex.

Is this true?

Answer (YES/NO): YES